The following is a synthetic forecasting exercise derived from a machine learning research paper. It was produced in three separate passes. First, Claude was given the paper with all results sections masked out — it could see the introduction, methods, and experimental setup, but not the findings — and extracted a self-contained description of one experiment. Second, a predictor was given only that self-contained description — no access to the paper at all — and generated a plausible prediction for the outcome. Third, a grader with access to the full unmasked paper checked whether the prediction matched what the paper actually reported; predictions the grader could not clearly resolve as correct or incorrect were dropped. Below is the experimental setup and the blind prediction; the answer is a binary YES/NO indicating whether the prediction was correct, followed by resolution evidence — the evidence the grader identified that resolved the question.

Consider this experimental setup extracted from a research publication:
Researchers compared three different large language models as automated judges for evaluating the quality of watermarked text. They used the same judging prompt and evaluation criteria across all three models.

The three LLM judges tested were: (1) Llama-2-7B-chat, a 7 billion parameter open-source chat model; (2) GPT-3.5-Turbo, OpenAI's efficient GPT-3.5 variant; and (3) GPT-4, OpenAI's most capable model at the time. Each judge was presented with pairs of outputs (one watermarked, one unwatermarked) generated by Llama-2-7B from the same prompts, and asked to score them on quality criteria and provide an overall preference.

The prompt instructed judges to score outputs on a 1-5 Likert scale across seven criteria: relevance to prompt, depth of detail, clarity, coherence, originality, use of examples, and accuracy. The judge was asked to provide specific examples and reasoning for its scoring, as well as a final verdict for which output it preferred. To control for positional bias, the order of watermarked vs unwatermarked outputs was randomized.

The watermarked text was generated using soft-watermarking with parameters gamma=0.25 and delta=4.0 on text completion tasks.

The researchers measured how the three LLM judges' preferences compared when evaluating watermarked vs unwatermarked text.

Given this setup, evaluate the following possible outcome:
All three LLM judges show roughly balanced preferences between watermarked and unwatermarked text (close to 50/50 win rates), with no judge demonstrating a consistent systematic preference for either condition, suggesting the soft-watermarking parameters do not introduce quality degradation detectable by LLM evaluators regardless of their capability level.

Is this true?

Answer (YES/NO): NO